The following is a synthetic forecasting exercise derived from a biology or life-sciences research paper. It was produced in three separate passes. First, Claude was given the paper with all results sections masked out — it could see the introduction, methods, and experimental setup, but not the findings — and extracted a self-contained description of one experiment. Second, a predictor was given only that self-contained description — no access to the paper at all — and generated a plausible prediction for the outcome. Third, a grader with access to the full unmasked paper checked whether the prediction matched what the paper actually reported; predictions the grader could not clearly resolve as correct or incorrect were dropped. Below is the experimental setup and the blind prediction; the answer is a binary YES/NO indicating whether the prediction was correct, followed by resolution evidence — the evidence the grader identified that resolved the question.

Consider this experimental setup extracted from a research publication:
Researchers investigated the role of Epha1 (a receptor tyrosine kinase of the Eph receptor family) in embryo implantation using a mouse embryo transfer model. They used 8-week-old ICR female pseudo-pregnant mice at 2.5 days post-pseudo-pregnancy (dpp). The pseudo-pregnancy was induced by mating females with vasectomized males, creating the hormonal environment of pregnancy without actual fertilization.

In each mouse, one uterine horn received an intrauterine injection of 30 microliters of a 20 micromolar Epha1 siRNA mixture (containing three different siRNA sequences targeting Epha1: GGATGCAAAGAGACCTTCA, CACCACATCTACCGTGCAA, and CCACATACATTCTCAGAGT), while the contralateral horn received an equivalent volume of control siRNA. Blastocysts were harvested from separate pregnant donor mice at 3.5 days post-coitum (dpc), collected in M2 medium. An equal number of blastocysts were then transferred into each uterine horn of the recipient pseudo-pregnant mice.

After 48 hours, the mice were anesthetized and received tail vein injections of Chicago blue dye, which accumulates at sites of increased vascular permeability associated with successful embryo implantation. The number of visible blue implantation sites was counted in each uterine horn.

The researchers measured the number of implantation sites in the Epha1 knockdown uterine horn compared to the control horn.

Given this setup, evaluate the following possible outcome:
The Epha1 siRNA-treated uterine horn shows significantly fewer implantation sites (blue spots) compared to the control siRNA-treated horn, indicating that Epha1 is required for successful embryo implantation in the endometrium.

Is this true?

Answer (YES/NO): YES